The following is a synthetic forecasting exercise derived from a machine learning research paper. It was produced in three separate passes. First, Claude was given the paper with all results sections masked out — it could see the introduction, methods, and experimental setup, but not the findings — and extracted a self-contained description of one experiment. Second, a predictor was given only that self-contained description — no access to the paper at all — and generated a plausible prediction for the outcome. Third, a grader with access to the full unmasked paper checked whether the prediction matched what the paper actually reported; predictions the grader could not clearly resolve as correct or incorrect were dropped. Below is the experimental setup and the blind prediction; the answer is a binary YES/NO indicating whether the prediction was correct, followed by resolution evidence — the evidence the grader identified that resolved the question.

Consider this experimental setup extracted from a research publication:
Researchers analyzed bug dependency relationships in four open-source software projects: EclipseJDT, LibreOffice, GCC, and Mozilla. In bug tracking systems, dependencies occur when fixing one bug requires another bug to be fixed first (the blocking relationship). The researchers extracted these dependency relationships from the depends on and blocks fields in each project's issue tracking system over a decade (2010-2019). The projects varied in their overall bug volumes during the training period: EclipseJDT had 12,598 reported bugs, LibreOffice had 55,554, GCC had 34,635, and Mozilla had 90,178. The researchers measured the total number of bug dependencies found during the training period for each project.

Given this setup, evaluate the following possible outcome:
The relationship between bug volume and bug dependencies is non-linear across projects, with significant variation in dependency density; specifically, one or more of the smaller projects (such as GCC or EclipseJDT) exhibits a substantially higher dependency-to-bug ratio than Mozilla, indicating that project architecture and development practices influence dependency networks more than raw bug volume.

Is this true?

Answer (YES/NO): NO